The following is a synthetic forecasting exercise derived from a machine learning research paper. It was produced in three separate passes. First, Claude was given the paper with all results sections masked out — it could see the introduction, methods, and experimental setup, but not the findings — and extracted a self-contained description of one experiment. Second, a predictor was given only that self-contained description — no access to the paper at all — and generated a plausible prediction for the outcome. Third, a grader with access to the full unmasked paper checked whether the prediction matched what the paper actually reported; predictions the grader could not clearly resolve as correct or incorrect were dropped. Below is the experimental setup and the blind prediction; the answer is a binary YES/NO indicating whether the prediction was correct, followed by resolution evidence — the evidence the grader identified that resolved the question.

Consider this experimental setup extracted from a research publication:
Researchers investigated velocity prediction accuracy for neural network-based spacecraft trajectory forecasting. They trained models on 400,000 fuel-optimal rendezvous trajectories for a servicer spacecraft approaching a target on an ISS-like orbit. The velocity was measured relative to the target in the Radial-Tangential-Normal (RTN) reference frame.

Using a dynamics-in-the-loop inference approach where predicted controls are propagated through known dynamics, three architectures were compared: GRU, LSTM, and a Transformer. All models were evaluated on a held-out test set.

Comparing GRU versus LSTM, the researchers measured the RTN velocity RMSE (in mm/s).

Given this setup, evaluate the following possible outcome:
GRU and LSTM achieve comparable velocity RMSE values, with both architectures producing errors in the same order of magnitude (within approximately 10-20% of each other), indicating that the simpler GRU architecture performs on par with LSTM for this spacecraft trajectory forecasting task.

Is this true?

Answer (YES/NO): YES